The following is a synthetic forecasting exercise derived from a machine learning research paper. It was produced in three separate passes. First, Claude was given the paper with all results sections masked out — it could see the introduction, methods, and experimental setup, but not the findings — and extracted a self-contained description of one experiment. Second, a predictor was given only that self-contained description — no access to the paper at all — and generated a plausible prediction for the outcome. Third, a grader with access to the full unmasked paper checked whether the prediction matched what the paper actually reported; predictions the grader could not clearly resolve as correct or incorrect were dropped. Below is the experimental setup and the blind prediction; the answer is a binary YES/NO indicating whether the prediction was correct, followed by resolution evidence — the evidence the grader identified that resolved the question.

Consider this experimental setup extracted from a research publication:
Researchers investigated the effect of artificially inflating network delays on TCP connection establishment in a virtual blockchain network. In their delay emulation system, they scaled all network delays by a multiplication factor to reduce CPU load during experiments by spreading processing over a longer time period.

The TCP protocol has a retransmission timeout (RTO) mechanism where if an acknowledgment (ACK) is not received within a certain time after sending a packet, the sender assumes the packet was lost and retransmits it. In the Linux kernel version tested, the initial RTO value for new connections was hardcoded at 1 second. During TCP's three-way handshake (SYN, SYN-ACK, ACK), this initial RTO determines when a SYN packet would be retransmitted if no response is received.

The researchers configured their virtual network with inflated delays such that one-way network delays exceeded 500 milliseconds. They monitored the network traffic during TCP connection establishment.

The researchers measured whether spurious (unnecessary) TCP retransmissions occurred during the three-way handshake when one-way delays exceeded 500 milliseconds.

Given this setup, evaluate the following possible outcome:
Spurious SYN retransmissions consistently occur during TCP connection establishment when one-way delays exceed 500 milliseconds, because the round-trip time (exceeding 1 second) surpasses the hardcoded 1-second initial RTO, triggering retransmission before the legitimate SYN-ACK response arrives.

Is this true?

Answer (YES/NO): YES